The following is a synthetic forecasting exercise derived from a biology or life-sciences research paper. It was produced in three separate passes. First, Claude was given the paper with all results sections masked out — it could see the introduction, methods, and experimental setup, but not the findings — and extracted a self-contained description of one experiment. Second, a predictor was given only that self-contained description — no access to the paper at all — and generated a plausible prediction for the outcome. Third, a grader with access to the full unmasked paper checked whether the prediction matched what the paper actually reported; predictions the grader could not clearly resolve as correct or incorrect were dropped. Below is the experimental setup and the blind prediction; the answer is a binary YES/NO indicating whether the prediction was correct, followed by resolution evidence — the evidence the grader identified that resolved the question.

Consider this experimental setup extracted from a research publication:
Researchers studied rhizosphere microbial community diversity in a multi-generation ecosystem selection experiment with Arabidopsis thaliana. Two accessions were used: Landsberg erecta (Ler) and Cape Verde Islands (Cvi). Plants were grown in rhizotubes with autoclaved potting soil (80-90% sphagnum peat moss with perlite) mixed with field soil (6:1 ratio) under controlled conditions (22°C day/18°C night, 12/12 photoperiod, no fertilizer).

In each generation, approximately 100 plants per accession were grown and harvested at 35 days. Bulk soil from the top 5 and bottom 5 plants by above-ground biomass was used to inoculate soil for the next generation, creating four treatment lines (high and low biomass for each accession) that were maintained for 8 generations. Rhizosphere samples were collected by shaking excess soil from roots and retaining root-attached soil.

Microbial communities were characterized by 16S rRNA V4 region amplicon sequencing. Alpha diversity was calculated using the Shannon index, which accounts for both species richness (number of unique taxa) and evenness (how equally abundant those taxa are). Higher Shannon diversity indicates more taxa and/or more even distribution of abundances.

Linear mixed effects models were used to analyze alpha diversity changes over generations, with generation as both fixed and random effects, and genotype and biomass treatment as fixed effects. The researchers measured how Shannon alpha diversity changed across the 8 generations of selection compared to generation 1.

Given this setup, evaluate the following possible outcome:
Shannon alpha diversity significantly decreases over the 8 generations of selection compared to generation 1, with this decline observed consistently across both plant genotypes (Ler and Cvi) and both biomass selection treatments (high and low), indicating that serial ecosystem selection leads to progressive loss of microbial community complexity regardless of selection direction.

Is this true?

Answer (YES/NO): NO